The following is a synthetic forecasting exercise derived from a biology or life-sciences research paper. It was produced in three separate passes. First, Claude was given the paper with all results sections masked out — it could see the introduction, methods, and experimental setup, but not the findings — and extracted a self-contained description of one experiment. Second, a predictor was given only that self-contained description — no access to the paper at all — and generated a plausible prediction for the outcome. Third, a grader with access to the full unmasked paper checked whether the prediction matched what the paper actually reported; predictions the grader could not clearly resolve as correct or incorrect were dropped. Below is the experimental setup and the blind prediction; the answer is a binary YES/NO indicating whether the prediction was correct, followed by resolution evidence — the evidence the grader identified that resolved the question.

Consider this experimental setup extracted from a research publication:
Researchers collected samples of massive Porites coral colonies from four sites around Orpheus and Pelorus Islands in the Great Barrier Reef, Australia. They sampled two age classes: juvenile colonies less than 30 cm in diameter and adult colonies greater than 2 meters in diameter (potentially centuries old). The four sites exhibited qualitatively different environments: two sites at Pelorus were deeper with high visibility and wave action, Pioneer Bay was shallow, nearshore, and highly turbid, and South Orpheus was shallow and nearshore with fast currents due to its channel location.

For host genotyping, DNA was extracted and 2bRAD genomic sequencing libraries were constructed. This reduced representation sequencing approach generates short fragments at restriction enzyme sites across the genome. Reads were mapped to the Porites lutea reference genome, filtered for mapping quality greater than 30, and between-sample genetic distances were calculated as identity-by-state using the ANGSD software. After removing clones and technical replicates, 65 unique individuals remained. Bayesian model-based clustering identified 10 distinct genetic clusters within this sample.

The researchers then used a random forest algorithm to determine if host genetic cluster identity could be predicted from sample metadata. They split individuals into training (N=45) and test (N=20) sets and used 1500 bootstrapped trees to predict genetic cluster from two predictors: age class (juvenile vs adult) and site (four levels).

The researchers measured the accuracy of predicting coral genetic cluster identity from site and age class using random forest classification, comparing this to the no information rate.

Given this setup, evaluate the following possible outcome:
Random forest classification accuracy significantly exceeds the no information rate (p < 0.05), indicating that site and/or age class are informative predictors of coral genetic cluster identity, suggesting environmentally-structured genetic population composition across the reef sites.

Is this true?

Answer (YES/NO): YES